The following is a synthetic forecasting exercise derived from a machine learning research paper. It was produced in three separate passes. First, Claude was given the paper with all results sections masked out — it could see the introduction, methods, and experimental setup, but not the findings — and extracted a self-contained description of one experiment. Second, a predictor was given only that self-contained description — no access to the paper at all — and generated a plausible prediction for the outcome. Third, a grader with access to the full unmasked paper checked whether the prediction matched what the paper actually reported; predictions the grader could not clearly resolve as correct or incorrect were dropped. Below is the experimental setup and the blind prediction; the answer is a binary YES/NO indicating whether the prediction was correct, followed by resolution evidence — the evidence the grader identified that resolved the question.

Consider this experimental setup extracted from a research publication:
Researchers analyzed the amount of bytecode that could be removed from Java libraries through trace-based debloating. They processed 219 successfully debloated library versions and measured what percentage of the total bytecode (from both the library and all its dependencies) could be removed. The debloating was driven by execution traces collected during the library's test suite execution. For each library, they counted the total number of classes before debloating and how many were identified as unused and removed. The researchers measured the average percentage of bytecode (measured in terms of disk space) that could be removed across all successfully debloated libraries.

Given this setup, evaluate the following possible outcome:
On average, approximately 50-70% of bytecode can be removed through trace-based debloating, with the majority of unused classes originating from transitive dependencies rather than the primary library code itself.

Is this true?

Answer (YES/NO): NO